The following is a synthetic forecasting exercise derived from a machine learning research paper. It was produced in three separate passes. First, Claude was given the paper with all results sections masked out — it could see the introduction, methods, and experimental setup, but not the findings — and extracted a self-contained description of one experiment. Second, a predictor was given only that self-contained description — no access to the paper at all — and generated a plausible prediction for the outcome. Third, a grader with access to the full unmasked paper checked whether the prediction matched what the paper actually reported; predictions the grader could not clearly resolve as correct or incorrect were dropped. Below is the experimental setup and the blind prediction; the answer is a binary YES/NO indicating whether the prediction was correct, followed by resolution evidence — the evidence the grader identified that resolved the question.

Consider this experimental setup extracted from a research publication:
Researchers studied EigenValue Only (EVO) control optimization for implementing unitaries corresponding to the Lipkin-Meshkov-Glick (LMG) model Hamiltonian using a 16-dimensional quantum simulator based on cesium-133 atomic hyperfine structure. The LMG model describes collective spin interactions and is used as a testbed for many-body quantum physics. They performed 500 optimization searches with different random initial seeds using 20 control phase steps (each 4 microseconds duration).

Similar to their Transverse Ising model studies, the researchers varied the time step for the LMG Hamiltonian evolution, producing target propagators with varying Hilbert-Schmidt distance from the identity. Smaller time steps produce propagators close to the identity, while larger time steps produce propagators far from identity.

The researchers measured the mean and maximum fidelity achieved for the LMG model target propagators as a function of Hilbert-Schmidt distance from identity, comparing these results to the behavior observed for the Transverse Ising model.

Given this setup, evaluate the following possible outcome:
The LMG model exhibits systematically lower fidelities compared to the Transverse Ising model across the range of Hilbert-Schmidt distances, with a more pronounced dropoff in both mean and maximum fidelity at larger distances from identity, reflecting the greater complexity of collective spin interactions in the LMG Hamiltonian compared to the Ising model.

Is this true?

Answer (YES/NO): NO